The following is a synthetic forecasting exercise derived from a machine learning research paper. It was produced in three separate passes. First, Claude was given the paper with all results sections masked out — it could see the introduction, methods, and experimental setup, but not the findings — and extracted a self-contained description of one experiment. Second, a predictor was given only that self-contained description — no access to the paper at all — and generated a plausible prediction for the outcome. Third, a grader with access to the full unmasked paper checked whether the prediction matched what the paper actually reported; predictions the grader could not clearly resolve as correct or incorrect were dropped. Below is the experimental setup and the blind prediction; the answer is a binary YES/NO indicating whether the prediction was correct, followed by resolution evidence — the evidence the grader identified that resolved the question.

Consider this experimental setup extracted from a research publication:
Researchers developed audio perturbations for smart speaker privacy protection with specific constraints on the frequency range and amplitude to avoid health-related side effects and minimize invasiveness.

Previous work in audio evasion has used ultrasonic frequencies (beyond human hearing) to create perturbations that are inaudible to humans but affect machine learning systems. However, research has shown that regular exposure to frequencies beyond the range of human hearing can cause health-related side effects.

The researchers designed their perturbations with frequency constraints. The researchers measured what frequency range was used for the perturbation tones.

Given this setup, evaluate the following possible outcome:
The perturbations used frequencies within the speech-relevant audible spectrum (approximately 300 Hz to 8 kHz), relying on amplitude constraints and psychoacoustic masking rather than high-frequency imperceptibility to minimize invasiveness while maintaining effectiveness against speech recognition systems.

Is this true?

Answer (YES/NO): NO